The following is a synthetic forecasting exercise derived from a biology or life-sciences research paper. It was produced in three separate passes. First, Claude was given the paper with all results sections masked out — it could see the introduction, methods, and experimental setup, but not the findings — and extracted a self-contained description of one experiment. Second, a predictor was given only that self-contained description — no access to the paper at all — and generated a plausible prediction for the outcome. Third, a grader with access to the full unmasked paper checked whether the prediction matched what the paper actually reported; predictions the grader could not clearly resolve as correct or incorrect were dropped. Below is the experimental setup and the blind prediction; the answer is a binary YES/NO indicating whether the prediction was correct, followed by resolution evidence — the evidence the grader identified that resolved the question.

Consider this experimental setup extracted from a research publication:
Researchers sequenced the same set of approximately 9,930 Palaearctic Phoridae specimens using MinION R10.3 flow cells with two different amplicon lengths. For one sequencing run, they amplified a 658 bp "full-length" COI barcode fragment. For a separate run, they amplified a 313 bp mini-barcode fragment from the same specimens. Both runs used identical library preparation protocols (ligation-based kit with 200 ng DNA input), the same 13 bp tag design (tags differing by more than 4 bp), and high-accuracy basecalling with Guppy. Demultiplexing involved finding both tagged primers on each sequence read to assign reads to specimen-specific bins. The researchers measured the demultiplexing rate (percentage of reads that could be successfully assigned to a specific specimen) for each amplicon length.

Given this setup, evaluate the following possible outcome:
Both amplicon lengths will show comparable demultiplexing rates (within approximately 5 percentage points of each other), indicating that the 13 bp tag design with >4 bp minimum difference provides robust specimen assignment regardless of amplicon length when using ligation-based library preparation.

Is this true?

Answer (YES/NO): NO